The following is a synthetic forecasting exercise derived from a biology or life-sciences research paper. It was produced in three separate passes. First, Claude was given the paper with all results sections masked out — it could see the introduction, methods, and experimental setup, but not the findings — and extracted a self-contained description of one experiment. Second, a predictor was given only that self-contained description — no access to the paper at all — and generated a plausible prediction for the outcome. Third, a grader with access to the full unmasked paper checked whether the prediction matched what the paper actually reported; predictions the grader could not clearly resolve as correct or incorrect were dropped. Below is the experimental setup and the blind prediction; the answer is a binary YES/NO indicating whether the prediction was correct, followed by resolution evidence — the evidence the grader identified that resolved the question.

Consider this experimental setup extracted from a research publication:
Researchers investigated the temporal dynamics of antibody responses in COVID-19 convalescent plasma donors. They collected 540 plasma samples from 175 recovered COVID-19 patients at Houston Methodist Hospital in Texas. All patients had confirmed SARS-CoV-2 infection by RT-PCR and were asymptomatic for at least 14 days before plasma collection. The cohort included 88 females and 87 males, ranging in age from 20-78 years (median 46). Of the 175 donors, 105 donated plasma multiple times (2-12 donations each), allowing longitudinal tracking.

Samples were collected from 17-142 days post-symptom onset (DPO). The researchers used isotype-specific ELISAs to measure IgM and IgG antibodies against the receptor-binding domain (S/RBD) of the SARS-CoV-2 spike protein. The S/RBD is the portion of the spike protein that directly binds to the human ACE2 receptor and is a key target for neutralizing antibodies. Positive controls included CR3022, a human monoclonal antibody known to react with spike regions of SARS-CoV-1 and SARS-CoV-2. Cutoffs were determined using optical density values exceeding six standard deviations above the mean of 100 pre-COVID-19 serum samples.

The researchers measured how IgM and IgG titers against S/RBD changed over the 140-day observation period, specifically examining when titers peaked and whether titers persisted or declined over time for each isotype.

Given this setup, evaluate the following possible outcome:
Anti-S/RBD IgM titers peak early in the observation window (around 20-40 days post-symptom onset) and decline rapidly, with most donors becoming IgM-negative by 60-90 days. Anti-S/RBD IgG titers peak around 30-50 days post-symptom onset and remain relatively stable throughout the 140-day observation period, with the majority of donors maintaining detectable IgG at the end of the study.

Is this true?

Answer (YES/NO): NO